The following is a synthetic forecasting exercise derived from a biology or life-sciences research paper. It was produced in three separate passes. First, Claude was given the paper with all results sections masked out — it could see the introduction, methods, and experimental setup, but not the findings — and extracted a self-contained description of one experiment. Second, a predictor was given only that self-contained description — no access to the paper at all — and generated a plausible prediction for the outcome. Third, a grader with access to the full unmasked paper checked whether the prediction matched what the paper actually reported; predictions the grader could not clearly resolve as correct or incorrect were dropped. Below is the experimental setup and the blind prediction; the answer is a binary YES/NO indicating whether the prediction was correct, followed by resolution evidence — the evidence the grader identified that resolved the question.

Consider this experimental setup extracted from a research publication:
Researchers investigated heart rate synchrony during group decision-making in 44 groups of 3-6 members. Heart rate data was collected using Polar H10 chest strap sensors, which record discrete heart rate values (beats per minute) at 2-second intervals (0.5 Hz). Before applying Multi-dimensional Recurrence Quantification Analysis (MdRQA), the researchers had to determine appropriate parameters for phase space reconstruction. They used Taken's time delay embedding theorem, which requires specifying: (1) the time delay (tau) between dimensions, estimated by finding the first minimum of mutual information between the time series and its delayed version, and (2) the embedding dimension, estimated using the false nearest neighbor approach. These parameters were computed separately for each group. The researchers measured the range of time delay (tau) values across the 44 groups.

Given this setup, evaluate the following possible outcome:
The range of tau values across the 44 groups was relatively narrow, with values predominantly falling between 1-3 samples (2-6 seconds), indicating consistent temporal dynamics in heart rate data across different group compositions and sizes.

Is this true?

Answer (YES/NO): NO